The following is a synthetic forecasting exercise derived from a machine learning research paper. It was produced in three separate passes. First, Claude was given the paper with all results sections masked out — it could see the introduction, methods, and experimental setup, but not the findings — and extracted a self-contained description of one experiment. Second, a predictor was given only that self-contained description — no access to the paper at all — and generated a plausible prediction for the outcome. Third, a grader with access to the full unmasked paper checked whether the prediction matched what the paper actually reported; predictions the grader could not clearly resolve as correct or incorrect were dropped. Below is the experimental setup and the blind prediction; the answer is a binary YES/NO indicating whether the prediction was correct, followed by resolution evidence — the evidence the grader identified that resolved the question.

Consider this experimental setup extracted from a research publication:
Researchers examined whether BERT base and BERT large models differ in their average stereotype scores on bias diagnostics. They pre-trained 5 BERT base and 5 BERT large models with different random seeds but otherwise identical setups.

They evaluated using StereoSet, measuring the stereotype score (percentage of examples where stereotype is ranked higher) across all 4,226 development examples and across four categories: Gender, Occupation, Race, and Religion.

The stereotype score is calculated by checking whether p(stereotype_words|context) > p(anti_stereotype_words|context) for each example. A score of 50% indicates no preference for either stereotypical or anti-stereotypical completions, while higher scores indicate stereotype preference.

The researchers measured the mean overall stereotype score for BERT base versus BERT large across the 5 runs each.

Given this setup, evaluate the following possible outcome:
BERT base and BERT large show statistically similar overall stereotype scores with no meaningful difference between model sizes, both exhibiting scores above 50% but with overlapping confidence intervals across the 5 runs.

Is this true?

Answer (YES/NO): NO